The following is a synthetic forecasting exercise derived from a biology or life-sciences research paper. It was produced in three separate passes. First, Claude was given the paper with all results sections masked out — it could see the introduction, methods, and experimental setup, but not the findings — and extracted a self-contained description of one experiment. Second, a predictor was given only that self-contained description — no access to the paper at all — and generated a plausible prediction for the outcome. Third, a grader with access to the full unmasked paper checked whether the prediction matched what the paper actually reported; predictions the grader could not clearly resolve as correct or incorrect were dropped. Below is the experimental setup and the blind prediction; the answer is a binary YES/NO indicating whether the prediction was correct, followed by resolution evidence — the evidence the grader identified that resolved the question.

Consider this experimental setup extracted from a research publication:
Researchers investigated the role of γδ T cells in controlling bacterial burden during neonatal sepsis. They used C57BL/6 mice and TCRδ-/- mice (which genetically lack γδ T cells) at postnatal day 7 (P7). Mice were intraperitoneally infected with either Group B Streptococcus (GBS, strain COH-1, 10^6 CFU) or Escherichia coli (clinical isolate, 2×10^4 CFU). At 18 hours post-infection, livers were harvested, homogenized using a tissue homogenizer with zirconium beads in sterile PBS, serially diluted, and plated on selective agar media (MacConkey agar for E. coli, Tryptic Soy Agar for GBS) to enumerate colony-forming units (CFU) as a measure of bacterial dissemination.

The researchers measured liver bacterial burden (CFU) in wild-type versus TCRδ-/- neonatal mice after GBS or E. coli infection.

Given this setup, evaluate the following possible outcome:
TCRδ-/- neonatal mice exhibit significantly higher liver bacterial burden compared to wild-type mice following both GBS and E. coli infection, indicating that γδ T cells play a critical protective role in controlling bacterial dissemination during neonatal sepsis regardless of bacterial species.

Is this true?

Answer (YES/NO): NO